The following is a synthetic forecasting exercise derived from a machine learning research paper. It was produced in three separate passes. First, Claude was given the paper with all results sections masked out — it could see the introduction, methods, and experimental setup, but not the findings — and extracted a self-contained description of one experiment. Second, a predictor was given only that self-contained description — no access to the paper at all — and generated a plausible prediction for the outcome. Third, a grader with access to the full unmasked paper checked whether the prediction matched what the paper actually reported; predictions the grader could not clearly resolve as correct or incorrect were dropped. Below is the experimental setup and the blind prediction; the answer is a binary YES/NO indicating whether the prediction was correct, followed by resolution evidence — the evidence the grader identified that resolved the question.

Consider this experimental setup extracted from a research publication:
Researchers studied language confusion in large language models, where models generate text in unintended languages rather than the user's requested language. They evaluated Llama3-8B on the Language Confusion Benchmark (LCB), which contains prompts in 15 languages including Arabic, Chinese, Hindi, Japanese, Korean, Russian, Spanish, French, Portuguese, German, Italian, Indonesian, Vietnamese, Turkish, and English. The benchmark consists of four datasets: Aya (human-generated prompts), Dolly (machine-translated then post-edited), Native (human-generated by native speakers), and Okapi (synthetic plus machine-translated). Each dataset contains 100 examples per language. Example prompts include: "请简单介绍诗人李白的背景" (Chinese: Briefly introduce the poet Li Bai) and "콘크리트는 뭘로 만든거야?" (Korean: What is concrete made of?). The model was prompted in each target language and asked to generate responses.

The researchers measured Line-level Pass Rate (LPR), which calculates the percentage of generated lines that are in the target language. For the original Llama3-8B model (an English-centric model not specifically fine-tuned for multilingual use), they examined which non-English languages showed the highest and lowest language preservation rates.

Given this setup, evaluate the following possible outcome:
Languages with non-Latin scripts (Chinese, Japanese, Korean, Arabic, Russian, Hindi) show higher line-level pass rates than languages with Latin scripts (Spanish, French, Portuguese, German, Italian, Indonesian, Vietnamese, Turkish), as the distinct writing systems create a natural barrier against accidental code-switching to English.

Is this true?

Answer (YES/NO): NO